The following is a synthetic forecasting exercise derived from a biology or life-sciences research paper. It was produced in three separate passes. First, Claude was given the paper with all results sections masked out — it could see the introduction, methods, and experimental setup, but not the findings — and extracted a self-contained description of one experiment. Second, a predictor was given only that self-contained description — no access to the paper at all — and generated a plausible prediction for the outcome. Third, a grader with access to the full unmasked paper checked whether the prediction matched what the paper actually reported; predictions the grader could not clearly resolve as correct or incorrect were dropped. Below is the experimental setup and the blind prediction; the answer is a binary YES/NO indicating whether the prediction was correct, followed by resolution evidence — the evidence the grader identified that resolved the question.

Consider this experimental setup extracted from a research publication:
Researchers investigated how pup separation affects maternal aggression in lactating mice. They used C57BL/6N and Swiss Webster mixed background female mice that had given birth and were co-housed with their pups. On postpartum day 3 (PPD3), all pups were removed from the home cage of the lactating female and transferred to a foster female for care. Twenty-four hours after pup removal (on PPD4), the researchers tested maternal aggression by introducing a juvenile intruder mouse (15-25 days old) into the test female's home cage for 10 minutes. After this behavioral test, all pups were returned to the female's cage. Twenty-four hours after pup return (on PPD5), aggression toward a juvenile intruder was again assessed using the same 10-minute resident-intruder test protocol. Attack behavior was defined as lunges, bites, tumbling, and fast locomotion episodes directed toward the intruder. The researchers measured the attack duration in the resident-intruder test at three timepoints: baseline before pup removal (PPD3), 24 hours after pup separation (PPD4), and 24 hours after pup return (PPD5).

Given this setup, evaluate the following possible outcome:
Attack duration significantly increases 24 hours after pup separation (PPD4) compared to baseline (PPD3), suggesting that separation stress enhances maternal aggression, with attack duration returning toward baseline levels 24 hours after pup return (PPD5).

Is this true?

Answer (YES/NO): NO